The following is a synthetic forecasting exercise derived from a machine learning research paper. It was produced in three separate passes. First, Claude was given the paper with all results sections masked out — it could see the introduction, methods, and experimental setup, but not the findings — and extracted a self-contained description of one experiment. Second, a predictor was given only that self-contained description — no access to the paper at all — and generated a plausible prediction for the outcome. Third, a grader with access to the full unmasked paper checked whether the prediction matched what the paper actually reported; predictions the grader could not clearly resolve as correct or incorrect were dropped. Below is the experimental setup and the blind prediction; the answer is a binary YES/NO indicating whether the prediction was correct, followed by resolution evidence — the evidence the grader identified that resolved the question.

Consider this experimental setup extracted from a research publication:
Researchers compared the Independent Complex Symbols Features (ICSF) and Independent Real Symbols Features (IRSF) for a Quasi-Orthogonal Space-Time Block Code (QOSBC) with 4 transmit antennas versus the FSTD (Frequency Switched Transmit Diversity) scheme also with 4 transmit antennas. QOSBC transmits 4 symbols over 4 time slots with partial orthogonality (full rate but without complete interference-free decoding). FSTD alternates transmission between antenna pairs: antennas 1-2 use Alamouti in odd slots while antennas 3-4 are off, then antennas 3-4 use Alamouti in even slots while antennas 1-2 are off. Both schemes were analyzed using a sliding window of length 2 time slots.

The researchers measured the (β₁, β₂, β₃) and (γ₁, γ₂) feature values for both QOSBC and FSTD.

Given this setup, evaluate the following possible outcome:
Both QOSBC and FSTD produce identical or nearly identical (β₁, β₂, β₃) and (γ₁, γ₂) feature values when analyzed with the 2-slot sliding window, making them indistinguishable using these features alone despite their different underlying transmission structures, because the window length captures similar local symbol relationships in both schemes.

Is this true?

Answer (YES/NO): NO